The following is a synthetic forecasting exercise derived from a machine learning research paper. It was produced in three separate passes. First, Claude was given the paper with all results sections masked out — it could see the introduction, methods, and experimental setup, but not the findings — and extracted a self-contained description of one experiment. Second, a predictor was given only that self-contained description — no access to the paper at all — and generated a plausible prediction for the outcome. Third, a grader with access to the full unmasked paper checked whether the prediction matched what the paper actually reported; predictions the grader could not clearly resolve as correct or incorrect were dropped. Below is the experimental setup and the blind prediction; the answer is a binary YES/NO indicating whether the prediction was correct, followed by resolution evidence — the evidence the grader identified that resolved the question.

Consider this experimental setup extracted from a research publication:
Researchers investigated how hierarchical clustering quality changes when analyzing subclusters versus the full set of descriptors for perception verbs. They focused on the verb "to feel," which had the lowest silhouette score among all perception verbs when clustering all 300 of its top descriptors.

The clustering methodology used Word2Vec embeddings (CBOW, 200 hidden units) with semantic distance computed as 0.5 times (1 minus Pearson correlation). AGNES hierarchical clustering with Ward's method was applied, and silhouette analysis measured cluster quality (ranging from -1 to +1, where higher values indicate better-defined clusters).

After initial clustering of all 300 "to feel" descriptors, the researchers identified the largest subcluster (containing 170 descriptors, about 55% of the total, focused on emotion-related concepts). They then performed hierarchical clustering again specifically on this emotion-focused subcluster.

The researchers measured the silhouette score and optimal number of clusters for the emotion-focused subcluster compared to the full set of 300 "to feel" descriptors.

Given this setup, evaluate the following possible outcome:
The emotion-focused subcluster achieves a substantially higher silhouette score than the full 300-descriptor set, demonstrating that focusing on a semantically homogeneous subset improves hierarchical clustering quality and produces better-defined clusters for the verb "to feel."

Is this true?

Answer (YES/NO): YES